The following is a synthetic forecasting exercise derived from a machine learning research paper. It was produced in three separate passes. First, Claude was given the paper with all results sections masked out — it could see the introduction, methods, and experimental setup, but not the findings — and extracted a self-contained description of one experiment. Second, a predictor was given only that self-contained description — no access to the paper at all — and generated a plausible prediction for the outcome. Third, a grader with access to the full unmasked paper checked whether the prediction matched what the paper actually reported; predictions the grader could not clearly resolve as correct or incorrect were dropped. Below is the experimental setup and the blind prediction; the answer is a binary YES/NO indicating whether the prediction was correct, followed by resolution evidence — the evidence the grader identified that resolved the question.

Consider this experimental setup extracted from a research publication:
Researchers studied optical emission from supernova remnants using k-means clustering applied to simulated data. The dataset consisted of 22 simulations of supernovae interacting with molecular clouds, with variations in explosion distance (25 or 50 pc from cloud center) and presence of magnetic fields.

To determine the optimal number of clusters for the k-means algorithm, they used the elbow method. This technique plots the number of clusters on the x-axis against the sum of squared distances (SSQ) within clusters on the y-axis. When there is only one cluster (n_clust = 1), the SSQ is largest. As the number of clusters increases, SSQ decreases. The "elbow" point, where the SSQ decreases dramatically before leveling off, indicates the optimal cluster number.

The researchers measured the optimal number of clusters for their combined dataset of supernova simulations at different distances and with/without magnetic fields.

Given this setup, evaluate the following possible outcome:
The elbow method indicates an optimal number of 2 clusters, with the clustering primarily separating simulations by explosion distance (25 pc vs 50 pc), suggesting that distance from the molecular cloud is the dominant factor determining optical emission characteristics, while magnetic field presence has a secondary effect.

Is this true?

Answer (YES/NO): NO